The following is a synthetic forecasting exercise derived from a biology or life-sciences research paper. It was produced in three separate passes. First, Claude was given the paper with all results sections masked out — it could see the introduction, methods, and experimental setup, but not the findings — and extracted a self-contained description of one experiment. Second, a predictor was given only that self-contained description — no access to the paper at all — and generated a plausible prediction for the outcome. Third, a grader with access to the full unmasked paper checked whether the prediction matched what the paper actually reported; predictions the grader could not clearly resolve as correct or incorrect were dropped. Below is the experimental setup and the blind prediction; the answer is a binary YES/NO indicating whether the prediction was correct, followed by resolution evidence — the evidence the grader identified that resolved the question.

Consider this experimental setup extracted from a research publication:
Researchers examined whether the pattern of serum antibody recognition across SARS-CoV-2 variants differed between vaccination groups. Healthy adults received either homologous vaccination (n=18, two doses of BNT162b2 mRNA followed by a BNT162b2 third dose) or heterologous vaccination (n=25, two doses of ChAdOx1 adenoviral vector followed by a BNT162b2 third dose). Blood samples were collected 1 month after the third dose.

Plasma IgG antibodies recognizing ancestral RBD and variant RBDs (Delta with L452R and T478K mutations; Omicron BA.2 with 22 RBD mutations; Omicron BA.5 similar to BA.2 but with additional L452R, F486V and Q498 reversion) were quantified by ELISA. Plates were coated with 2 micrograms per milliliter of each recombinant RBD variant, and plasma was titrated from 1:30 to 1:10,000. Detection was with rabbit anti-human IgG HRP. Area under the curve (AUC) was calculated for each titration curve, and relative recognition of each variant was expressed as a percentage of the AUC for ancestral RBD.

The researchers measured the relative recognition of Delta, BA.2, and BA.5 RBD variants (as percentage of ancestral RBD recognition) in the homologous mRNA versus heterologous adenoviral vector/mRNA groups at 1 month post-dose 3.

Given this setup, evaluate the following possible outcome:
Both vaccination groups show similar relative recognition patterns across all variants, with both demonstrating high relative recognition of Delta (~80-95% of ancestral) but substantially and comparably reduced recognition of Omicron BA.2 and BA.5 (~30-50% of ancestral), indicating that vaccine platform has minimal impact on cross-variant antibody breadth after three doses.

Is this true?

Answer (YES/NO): NO